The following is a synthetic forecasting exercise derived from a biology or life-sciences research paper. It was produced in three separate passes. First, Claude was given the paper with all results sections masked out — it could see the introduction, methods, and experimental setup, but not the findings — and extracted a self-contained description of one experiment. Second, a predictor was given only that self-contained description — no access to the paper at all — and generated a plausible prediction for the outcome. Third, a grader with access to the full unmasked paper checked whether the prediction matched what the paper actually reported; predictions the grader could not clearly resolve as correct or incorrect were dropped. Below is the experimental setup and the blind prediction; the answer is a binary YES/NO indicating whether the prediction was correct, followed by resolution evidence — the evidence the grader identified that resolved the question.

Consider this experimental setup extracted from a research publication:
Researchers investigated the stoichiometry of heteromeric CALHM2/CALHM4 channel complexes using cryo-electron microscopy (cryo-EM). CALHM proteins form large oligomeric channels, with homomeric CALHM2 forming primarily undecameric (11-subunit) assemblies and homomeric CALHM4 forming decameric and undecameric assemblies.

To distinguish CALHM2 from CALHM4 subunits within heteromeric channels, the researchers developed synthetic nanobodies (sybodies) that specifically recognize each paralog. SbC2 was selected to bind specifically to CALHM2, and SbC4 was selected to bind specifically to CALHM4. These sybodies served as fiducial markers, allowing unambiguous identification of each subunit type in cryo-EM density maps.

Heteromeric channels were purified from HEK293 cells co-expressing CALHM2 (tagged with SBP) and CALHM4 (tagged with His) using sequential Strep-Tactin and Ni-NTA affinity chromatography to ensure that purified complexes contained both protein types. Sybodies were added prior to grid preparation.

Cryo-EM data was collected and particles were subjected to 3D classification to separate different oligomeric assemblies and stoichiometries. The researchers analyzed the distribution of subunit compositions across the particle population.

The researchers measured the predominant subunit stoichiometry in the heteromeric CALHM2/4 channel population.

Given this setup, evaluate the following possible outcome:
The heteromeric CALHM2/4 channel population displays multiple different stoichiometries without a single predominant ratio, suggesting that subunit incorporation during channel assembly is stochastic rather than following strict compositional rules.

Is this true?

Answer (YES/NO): NO